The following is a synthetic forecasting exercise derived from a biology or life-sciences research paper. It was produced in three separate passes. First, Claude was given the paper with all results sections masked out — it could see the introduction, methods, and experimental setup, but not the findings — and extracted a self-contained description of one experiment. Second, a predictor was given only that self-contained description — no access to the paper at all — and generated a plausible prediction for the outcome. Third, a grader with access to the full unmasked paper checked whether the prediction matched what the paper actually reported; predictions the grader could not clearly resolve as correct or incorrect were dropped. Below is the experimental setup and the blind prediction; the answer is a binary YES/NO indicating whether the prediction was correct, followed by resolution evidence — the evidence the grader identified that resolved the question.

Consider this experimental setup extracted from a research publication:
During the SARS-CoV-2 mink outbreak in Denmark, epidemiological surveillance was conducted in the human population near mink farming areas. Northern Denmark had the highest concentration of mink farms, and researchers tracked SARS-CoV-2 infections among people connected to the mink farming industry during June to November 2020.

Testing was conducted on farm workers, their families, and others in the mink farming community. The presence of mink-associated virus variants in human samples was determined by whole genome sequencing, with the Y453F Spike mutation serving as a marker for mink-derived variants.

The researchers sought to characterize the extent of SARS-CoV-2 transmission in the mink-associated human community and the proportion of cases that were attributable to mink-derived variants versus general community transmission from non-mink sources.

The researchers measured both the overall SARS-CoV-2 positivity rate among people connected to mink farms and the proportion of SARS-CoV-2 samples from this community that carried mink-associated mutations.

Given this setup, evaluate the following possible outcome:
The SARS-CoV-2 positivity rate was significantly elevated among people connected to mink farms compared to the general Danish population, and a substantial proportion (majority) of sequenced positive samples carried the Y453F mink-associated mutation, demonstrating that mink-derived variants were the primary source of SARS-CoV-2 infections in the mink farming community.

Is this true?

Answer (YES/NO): NO